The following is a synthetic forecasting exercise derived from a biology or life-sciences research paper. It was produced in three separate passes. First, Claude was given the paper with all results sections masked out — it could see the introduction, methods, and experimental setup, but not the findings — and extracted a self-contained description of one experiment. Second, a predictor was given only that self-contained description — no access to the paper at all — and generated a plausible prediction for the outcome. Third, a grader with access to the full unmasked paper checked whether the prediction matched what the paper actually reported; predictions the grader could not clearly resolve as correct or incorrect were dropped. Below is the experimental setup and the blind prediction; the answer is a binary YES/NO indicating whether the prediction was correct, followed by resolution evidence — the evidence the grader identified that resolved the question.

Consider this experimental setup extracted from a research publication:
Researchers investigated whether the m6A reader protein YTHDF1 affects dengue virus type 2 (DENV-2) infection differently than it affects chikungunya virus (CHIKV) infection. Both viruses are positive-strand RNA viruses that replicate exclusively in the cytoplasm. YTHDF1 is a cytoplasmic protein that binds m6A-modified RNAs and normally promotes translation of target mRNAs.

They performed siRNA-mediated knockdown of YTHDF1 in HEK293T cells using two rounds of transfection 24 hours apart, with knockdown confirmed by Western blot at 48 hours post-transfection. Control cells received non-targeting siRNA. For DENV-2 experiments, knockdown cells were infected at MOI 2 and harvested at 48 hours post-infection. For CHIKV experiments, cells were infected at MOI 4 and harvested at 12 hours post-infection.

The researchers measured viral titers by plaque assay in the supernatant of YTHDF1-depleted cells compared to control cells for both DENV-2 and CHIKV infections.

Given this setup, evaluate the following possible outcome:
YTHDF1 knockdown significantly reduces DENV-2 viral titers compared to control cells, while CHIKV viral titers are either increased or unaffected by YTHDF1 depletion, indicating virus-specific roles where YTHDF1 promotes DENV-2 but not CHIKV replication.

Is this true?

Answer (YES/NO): YES